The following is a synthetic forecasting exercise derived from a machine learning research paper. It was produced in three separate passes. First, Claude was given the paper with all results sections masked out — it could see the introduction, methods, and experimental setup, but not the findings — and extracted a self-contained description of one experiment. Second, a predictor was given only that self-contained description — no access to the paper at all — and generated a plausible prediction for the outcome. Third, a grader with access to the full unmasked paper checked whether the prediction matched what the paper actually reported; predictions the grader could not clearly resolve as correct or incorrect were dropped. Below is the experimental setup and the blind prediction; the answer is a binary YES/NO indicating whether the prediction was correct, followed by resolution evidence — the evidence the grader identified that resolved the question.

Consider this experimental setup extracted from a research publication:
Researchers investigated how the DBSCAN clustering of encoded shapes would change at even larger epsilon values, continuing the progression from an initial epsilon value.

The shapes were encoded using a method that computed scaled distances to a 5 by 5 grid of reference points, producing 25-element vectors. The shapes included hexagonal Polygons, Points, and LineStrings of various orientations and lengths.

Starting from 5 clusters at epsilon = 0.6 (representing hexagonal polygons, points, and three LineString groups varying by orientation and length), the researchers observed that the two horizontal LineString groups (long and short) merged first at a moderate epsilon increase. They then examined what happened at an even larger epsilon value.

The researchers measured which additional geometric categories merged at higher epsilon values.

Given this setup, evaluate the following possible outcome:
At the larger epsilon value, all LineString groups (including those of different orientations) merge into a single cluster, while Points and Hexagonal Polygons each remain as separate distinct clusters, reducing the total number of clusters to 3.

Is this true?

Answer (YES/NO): NO